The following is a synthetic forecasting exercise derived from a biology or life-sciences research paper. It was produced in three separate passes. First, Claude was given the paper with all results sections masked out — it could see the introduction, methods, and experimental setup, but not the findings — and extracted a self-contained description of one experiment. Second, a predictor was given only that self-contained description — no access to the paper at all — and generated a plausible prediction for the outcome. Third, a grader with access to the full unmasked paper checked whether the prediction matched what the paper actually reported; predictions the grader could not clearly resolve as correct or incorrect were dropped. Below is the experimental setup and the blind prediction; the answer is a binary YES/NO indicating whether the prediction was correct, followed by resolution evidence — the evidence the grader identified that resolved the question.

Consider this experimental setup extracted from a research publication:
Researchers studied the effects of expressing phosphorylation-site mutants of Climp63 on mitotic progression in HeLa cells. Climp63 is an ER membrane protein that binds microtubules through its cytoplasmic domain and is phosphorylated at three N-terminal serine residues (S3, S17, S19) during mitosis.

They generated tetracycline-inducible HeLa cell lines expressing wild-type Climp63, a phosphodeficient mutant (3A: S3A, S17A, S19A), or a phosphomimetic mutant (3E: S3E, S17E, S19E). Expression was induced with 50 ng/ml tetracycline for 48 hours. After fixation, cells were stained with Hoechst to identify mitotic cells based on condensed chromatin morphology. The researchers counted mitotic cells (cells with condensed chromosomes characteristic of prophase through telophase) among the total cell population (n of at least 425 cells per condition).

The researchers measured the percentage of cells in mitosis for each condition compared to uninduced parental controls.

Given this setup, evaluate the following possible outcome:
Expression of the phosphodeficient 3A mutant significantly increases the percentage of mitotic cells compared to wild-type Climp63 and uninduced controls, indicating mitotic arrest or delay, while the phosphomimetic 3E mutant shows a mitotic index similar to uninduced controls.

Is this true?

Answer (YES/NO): YES